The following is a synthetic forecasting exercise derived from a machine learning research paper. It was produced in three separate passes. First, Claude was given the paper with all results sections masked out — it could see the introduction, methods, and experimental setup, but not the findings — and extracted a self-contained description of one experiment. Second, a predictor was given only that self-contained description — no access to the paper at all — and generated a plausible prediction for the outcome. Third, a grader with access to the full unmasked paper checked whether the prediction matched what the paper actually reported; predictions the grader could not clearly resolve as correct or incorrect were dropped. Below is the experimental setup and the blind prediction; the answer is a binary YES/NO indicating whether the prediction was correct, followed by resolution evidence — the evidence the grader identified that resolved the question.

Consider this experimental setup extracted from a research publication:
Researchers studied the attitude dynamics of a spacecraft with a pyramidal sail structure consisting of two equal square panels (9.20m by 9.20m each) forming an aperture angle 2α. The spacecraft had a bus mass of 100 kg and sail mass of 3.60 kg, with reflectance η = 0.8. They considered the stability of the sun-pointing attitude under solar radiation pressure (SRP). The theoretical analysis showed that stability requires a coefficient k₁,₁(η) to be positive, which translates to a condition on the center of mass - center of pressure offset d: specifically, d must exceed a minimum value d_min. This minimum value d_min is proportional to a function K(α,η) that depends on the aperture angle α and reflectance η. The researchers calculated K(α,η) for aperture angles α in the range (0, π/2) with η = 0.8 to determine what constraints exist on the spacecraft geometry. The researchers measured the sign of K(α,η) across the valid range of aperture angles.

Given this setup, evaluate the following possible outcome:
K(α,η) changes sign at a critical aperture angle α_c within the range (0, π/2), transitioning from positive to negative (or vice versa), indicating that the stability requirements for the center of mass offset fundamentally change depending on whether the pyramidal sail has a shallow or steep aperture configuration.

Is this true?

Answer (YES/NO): NO